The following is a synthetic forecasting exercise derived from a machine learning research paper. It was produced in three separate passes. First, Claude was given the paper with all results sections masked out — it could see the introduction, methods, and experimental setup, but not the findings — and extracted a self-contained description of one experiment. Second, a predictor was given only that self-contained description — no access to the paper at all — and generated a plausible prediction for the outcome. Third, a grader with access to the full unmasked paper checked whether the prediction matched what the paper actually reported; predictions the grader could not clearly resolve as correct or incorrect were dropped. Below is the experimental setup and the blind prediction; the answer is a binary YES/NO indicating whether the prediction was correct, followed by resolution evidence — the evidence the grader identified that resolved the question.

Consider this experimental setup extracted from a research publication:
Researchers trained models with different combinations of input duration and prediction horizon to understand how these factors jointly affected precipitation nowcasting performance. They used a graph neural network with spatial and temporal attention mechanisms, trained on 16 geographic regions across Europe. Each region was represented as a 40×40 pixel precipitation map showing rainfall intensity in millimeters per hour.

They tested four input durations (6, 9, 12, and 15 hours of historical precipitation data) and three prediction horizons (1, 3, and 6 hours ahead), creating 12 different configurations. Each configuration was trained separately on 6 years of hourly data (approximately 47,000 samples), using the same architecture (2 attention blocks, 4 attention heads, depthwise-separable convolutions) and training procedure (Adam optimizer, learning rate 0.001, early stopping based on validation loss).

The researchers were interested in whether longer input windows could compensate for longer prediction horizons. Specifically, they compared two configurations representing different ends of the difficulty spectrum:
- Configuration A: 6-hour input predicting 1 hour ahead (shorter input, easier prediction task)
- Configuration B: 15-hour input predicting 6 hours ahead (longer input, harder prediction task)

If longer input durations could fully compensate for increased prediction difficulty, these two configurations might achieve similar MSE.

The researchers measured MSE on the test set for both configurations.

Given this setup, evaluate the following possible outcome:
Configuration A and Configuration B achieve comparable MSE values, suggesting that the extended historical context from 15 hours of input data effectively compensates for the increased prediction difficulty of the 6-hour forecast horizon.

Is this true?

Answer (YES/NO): NO